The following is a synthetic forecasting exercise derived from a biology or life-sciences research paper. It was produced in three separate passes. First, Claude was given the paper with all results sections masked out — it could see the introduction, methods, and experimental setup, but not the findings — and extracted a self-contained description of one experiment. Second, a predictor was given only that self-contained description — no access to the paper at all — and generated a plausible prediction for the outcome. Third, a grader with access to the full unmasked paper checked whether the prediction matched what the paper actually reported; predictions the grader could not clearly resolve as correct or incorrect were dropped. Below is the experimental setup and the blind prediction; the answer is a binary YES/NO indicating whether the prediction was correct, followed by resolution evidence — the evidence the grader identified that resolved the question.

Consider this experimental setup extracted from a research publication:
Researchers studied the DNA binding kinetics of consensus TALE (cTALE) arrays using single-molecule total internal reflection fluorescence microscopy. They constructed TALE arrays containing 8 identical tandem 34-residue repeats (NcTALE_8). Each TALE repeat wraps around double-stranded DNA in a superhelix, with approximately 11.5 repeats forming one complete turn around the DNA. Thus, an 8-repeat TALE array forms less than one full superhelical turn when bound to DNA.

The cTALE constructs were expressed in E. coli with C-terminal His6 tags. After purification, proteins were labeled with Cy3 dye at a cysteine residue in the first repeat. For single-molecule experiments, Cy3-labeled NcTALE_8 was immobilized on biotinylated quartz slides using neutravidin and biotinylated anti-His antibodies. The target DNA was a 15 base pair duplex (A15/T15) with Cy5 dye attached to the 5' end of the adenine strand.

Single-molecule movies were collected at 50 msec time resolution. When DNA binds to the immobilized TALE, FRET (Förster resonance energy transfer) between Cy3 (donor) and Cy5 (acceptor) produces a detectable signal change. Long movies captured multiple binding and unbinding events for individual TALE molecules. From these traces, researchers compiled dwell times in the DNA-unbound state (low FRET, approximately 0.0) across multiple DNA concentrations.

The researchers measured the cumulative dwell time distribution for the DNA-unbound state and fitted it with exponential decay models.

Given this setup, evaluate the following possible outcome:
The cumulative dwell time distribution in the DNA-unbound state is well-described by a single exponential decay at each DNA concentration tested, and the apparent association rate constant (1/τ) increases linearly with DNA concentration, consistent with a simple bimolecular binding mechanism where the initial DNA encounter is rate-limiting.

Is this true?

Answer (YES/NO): NO